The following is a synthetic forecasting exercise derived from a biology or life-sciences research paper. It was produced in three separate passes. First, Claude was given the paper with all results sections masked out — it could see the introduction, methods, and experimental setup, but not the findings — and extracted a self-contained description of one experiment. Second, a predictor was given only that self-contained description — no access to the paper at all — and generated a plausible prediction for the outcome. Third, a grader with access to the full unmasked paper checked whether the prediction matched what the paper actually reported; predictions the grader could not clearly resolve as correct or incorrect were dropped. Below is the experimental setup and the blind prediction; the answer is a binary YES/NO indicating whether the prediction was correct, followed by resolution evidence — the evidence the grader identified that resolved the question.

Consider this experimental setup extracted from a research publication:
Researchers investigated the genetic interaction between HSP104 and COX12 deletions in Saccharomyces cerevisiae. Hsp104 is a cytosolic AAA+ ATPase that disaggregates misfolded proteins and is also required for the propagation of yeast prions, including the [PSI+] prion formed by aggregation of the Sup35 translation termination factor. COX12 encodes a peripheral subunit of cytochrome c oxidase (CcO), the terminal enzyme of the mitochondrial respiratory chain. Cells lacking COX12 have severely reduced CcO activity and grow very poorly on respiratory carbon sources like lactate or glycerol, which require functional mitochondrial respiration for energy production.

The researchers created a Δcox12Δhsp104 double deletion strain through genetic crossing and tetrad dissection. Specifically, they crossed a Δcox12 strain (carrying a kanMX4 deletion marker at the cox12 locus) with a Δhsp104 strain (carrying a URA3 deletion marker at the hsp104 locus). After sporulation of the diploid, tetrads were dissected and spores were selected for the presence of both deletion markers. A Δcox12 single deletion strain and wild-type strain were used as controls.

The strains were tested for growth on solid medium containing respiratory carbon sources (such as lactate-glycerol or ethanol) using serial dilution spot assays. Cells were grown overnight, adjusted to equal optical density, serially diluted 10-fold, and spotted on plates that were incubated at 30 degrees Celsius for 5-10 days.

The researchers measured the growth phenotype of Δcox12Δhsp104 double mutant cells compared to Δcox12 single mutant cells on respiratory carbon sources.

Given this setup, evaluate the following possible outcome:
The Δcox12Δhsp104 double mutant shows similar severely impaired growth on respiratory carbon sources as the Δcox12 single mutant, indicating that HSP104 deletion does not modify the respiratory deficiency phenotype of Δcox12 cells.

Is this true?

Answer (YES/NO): NO